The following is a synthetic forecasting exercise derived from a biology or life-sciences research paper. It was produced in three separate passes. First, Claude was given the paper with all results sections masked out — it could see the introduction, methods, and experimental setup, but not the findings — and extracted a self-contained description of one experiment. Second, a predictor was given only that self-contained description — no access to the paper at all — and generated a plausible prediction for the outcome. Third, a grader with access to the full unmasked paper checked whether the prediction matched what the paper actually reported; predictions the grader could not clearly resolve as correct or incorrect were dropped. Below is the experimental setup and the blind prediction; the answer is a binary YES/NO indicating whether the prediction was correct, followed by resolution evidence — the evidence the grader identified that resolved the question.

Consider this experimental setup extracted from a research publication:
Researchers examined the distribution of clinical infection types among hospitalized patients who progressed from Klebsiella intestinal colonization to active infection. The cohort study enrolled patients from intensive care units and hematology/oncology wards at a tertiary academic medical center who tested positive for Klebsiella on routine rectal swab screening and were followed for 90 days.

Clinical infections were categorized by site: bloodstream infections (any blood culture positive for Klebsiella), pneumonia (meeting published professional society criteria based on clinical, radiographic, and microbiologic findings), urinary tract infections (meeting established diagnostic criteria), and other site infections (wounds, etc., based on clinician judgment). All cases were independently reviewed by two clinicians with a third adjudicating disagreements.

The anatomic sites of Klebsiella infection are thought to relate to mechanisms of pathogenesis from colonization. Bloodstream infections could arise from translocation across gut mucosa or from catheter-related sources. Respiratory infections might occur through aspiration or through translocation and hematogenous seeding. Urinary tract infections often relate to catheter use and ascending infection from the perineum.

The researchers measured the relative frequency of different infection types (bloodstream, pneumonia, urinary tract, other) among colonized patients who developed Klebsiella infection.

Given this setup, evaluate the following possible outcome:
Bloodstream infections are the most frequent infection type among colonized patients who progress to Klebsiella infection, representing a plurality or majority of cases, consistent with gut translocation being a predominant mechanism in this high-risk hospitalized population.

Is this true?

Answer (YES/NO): YES